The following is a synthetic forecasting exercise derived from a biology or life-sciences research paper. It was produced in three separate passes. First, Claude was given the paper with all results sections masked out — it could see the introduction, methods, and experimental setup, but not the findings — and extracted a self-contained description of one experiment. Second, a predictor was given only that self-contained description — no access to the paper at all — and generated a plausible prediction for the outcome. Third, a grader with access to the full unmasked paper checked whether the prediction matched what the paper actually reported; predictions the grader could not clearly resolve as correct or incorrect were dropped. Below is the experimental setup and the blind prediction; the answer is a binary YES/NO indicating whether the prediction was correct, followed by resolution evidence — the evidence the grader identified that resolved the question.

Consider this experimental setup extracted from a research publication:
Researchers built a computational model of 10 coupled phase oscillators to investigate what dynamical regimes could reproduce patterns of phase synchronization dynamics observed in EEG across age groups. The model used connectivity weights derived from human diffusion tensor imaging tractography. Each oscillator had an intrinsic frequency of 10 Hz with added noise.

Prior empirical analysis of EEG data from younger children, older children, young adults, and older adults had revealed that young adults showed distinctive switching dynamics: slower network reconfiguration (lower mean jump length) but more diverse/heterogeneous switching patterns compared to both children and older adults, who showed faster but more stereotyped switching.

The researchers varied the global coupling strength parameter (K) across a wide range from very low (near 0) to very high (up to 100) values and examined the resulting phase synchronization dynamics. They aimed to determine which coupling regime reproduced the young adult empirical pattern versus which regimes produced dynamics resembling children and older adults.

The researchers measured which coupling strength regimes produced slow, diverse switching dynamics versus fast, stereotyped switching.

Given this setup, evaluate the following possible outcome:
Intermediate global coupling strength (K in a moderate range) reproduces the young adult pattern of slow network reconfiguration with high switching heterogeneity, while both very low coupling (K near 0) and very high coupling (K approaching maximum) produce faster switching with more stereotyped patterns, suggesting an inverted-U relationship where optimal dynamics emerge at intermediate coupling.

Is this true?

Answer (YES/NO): NO